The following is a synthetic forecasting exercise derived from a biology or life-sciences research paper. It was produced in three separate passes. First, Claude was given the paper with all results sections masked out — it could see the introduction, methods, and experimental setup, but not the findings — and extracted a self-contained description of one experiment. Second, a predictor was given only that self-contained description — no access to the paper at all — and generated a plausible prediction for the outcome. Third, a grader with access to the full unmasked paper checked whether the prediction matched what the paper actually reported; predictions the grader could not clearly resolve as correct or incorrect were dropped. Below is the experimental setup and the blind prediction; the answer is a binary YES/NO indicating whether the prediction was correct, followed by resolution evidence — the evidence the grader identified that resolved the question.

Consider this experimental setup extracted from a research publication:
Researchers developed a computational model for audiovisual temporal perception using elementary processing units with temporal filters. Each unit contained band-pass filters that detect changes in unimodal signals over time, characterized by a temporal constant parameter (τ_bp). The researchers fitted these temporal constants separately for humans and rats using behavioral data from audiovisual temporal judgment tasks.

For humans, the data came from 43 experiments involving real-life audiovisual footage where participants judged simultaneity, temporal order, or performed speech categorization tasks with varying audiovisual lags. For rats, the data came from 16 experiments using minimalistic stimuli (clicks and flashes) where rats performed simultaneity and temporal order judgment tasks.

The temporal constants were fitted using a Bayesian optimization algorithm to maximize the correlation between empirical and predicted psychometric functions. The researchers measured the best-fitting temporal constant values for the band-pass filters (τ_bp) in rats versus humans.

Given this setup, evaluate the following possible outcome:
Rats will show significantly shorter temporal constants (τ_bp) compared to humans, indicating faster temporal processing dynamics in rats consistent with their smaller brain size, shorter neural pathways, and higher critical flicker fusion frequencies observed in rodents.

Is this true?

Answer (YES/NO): YES